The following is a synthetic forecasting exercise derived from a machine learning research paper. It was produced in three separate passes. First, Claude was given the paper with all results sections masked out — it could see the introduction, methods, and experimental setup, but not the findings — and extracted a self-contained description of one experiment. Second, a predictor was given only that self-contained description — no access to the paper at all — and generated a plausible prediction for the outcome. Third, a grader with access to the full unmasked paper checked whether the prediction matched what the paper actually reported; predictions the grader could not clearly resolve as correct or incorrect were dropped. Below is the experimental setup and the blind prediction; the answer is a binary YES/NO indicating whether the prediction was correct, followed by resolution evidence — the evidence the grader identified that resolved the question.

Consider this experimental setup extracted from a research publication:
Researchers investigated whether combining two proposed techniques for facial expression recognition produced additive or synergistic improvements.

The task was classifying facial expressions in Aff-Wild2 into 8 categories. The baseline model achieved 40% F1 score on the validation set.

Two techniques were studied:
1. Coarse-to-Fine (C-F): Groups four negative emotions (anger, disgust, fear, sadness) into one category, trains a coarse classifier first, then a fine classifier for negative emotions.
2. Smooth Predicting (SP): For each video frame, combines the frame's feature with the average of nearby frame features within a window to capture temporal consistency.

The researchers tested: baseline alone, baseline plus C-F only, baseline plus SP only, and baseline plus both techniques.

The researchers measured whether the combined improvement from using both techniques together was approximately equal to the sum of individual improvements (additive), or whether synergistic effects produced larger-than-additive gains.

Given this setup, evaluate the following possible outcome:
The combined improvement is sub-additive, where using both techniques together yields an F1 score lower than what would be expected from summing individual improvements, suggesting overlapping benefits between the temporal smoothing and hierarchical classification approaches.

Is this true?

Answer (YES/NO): NO